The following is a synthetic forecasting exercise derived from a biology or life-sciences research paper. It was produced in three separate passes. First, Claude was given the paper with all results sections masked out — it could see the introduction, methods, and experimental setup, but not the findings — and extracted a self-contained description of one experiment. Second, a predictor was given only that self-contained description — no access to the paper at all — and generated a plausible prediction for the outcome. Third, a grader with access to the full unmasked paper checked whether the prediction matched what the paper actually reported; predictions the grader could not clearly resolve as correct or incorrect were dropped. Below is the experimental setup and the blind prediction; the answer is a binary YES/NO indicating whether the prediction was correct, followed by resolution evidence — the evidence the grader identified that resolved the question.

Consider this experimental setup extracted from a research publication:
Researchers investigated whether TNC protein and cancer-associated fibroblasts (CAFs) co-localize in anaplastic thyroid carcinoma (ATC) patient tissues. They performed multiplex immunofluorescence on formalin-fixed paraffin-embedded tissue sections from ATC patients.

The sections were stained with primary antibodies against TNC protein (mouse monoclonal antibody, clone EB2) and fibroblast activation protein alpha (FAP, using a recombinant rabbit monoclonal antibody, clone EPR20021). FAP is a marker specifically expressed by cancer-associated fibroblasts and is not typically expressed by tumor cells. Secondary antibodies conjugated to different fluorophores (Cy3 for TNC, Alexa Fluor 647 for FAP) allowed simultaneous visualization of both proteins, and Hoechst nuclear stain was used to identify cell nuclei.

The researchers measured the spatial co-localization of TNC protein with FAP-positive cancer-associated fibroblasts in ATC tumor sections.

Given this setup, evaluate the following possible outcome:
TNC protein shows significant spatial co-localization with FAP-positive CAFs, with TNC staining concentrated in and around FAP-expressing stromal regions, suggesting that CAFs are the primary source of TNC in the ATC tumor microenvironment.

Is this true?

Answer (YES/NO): NO